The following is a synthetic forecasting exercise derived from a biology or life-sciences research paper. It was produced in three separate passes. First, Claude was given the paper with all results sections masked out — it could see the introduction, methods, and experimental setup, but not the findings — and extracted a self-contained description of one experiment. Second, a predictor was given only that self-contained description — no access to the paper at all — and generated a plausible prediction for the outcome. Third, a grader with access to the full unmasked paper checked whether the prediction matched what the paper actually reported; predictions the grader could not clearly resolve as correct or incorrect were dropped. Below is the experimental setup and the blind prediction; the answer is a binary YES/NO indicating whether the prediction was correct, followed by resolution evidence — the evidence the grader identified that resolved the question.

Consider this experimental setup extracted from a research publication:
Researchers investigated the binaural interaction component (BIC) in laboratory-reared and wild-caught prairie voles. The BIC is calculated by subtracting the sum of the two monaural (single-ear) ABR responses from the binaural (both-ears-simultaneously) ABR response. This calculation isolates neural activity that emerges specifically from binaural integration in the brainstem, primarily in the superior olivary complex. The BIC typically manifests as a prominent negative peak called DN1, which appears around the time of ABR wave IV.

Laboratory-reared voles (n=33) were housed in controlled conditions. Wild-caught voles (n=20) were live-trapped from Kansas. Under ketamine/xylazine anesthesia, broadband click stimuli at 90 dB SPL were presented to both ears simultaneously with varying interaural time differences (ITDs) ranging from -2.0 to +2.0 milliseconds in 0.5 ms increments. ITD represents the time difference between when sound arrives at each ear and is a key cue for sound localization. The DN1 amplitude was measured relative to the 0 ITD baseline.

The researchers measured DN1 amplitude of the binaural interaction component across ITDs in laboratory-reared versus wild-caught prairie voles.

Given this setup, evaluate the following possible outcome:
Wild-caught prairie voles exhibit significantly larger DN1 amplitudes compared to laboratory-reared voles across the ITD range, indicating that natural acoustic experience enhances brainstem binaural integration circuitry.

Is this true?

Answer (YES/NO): NO